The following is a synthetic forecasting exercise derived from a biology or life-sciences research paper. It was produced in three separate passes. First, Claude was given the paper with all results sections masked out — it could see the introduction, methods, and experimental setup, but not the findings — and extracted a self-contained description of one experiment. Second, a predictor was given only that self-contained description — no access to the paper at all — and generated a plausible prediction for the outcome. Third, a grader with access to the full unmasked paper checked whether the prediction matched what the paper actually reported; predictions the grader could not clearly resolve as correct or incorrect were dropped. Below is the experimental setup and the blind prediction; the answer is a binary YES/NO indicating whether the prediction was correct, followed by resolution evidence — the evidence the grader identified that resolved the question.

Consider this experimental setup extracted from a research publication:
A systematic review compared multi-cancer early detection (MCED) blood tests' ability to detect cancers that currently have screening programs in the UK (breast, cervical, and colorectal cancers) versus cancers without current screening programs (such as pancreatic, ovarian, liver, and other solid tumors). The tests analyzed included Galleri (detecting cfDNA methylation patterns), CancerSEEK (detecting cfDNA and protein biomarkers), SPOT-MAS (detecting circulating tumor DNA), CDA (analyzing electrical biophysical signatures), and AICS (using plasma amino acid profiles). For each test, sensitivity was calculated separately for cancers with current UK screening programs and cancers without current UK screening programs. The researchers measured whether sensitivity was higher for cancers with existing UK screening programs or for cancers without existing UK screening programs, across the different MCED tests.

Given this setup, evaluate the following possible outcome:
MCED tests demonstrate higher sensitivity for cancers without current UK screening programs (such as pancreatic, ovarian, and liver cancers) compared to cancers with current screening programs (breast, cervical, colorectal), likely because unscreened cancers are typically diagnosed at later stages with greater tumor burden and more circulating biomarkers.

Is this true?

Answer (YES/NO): YES